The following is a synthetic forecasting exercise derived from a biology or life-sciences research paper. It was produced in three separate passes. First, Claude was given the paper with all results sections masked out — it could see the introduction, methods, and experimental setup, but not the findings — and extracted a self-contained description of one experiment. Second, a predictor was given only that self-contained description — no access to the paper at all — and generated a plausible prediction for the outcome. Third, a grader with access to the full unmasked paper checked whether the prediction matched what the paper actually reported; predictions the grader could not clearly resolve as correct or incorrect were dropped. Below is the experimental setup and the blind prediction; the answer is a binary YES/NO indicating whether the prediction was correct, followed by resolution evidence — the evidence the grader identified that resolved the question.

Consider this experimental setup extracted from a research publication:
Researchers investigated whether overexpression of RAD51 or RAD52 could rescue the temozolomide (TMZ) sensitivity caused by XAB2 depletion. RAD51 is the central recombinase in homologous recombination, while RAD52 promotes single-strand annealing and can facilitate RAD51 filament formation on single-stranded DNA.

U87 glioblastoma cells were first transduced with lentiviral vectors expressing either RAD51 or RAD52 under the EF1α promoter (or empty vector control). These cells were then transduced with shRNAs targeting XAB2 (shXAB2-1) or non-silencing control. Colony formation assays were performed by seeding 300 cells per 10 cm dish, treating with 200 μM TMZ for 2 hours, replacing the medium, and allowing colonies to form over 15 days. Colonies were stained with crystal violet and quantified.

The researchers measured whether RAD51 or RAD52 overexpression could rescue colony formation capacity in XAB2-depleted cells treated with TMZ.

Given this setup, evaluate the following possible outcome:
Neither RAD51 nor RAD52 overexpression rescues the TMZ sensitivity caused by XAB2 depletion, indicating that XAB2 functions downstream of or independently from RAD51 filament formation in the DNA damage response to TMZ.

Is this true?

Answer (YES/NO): NO